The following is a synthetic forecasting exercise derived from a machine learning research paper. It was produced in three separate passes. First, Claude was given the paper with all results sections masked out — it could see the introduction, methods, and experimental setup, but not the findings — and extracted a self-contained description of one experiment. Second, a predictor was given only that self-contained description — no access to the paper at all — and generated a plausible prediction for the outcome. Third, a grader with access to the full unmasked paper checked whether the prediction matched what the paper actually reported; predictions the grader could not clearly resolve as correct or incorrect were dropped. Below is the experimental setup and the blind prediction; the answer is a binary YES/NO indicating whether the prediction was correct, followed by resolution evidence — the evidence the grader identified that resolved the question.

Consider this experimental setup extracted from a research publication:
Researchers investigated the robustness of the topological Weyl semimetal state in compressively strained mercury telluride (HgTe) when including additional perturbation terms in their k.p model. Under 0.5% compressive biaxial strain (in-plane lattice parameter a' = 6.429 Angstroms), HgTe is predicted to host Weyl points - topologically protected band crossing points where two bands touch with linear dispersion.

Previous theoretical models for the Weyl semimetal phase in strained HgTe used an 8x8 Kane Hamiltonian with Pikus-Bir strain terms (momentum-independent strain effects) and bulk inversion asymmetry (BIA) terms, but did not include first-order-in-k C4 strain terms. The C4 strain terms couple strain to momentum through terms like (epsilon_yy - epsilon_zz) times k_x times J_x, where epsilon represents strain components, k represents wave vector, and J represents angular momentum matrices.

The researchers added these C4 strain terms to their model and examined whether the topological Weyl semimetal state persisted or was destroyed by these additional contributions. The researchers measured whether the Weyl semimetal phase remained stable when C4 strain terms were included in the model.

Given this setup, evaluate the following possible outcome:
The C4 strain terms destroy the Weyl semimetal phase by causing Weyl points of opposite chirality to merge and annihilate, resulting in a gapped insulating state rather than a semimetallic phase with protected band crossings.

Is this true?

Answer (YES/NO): NO